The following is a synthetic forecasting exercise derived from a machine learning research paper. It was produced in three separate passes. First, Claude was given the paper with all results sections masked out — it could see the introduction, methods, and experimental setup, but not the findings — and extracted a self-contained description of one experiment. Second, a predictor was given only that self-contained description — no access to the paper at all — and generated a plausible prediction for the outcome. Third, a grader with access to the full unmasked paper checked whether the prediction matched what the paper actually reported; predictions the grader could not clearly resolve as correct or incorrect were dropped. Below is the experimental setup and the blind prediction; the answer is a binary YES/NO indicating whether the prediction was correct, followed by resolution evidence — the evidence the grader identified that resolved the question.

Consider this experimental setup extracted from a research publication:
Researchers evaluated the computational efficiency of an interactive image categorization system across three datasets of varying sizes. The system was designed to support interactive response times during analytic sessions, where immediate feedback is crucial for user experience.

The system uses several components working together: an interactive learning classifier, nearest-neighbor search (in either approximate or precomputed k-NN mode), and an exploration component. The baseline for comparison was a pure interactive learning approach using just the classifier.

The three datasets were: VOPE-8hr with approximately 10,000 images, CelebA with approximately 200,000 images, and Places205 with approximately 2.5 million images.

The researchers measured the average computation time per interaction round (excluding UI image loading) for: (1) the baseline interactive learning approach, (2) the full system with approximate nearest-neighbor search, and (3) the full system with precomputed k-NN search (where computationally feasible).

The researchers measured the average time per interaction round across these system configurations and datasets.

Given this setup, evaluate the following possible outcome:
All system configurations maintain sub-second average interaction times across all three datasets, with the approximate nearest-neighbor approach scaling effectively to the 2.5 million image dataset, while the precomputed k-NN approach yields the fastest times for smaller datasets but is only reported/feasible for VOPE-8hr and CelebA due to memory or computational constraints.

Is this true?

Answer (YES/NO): NO